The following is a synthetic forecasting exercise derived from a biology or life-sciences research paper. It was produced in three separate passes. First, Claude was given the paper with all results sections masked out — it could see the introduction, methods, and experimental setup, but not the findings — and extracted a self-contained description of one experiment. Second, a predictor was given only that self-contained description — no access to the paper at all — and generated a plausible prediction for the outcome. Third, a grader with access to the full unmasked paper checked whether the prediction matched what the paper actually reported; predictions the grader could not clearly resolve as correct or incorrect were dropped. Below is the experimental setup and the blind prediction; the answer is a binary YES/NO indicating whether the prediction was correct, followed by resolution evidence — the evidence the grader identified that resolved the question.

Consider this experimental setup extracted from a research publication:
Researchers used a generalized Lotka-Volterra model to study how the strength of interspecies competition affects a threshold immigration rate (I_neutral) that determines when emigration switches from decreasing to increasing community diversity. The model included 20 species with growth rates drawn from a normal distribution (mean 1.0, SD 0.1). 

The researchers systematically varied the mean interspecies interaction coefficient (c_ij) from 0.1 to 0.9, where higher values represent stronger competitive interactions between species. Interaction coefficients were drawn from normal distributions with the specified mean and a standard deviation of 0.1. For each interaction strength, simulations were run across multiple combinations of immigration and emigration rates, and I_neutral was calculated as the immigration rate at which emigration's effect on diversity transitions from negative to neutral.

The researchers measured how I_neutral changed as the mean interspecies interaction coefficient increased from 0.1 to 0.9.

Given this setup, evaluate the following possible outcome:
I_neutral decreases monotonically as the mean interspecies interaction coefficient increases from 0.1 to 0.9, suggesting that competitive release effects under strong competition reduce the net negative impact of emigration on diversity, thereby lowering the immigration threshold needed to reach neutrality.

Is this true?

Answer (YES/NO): NO